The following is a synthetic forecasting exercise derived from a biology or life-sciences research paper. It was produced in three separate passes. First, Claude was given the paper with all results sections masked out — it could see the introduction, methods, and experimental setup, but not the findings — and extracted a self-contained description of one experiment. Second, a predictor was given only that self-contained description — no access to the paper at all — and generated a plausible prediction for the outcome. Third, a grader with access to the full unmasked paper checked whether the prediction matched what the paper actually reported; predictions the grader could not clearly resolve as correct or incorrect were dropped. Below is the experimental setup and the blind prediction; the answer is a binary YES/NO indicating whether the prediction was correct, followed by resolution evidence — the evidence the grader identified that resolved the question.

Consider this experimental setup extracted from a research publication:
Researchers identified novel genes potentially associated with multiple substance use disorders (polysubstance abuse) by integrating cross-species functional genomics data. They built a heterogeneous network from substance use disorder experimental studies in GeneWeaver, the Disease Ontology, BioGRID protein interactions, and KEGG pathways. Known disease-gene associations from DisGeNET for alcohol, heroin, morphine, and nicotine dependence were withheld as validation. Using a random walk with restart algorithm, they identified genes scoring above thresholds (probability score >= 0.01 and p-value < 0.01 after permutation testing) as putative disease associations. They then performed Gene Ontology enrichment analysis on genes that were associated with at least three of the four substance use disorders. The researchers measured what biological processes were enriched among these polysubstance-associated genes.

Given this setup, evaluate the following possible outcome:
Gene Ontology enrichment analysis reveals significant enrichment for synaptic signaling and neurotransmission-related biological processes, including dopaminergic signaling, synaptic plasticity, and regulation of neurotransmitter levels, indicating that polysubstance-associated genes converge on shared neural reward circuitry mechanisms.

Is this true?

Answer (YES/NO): NO